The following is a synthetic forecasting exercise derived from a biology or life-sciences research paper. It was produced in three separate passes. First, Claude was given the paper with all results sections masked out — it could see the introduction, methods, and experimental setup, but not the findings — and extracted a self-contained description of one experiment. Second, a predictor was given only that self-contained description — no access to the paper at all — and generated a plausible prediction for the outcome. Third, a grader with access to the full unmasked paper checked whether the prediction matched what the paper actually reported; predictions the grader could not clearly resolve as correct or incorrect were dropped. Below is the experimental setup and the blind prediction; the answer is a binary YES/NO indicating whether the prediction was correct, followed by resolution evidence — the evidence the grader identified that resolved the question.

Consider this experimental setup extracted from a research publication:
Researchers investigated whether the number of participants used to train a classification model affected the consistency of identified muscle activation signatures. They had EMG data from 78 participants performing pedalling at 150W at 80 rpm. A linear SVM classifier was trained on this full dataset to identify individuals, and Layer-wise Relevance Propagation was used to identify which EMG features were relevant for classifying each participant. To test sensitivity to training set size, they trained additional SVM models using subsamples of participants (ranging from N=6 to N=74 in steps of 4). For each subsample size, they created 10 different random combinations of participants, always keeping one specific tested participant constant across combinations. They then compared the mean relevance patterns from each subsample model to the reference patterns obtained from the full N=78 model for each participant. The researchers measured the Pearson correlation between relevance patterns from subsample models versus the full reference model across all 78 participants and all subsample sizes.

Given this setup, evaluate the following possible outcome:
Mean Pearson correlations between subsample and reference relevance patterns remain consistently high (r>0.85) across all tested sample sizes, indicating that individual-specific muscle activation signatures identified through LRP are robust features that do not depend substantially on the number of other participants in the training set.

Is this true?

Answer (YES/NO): NO